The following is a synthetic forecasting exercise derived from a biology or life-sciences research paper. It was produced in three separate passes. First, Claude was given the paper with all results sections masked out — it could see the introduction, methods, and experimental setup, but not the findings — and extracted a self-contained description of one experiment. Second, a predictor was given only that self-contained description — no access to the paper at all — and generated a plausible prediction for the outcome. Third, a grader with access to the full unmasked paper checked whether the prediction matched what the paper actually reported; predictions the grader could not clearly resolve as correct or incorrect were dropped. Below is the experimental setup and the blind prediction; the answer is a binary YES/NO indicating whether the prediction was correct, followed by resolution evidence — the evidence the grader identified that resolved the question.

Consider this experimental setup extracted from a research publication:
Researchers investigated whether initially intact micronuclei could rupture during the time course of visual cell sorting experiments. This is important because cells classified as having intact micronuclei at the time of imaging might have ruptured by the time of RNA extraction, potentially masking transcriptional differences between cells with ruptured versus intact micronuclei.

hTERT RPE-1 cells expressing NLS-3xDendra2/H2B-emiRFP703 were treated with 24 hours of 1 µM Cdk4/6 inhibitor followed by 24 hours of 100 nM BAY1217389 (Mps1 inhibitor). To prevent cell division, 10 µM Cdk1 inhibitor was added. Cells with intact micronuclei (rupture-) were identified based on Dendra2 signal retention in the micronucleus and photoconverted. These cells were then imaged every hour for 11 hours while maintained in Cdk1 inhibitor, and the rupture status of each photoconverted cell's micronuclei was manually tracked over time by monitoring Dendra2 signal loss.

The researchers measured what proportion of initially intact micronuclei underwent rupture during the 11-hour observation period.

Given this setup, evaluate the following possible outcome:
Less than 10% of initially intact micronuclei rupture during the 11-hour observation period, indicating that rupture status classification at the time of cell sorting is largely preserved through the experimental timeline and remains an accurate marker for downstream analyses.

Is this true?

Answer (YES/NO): NO